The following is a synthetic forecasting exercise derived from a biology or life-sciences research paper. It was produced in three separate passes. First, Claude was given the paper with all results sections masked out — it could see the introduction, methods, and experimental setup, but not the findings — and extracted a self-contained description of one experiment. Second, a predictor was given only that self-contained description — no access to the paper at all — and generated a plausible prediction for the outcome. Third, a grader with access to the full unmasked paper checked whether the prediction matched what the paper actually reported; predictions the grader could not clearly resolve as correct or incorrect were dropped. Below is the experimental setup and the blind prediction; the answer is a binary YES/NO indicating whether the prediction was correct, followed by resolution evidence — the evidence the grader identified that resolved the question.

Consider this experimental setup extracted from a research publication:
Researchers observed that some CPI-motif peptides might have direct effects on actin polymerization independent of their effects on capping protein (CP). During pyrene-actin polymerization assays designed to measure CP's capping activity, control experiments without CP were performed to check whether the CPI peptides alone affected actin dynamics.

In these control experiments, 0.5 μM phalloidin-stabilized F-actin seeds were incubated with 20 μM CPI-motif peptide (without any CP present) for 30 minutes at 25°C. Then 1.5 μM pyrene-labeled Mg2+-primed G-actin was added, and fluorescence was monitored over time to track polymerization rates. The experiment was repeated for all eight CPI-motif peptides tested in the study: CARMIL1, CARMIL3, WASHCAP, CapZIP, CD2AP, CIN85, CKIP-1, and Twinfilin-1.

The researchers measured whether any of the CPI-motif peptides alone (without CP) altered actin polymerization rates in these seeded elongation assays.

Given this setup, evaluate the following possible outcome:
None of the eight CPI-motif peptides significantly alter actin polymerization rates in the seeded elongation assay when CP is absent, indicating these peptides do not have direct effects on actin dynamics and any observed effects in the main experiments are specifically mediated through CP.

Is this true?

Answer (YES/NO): NO